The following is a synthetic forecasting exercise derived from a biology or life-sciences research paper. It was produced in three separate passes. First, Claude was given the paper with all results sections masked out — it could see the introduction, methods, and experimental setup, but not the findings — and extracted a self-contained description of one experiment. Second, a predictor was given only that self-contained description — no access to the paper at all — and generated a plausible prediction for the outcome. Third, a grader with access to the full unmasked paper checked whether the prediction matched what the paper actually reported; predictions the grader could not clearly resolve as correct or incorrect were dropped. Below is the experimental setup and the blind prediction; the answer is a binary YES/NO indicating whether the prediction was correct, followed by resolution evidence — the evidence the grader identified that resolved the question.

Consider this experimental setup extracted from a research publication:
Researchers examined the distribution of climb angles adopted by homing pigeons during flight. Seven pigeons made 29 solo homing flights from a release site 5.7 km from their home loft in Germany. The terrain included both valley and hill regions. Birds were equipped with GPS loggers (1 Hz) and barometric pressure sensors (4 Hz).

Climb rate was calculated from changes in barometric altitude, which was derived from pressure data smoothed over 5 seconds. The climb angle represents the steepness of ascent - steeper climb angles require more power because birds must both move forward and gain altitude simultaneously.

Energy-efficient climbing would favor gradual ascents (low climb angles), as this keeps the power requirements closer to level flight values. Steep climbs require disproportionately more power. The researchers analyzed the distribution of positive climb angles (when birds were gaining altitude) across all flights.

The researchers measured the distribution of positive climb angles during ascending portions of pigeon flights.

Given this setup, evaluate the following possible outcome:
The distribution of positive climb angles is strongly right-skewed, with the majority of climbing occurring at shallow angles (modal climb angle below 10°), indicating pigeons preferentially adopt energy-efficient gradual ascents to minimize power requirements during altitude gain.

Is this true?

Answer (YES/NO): YES